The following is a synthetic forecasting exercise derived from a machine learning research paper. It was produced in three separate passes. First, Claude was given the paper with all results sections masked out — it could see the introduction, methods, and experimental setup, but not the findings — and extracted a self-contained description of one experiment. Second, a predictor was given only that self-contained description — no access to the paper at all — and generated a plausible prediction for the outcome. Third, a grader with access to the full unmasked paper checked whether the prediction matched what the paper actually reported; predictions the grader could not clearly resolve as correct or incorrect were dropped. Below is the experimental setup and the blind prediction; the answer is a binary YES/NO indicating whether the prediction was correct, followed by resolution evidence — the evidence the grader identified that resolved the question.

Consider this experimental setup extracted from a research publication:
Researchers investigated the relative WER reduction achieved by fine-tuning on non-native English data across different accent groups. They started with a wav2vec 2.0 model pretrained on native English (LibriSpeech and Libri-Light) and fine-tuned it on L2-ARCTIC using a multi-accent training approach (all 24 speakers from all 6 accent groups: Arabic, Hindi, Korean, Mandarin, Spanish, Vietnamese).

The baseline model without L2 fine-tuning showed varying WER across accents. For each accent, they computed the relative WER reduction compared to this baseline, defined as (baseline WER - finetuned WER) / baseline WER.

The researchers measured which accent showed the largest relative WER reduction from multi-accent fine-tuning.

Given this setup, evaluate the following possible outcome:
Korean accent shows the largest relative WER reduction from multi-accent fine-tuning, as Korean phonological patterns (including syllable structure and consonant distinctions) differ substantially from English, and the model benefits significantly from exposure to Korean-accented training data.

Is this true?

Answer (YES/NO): NO